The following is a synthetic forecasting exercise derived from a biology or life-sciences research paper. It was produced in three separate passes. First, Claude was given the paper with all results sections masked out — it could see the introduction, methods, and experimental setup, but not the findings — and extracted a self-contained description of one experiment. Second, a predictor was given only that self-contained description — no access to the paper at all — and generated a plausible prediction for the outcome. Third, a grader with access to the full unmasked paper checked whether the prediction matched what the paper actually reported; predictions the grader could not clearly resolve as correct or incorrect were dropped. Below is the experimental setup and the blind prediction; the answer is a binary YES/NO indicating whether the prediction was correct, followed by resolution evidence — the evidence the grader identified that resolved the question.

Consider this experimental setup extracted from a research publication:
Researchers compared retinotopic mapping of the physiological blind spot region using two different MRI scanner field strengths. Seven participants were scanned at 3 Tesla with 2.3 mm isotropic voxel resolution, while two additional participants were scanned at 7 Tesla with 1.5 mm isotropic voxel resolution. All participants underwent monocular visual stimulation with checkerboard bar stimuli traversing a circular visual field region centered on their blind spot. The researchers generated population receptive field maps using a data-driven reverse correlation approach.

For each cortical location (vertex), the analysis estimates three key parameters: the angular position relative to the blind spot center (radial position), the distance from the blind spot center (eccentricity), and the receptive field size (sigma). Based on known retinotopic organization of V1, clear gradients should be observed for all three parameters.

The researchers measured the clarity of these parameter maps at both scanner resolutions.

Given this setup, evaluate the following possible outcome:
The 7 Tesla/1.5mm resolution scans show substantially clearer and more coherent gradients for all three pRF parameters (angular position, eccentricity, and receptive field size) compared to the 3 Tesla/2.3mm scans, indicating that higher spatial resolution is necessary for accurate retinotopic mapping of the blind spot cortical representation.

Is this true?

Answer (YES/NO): NO